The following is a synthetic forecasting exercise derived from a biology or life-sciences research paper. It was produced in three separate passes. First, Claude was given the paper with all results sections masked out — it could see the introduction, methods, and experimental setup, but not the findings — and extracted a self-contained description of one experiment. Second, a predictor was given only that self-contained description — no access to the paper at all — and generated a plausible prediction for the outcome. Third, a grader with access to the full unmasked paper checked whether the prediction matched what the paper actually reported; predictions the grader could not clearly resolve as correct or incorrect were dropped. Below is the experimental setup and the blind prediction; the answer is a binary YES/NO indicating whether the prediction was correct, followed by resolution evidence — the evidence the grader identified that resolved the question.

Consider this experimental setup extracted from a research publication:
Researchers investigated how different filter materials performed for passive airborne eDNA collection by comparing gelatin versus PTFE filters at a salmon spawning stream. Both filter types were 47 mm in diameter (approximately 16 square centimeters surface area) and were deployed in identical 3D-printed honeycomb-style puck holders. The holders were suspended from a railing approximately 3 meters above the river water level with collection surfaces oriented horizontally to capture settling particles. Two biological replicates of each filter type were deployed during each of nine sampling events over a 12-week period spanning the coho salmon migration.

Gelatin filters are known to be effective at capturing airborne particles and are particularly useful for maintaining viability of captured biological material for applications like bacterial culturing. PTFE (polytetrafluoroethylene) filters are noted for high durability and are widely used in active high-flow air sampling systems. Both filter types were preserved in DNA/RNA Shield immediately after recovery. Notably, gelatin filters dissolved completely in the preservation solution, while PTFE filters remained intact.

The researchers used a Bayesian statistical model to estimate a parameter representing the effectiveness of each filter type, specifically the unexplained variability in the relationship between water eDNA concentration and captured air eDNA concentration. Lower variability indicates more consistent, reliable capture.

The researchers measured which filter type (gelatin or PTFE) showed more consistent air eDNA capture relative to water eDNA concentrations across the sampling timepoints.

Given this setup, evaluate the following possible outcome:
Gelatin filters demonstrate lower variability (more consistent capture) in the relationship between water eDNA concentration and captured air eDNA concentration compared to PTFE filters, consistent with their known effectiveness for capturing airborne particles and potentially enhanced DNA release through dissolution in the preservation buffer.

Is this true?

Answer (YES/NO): NO